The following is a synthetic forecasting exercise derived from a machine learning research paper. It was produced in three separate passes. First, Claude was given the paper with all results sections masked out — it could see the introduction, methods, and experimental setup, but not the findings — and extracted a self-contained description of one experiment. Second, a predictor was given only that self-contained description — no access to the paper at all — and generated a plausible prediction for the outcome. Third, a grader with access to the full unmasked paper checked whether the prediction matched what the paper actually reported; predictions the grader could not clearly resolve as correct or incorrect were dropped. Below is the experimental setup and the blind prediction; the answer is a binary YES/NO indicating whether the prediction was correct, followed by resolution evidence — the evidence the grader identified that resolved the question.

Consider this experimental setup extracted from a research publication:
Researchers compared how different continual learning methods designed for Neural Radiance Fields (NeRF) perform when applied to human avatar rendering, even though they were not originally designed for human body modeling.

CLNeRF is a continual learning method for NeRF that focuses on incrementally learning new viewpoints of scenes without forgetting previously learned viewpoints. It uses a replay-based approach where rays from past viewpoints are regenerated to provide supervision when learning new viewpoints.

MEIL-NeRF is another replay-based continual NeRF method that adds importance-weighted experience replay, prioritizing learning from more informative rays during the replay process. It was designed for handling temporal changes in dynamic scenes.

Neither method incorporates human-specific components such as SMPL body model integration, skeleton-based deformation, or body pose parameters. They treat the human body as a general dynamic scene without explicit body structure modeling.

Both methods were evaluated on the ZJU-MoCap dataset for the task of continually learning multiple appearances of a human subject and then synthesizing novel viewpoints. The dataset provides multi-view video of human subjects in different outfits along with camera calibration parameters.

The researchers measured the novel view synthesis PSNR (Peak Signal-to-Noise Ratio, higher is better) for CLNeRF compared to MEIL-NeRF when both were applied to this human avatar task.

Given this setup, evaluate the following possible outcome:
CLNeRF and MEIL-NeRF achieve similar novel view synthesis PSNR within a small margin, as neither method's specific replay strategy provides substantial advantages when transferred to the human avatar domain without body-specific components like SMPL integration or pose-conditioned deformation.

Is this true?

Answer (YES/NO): NO